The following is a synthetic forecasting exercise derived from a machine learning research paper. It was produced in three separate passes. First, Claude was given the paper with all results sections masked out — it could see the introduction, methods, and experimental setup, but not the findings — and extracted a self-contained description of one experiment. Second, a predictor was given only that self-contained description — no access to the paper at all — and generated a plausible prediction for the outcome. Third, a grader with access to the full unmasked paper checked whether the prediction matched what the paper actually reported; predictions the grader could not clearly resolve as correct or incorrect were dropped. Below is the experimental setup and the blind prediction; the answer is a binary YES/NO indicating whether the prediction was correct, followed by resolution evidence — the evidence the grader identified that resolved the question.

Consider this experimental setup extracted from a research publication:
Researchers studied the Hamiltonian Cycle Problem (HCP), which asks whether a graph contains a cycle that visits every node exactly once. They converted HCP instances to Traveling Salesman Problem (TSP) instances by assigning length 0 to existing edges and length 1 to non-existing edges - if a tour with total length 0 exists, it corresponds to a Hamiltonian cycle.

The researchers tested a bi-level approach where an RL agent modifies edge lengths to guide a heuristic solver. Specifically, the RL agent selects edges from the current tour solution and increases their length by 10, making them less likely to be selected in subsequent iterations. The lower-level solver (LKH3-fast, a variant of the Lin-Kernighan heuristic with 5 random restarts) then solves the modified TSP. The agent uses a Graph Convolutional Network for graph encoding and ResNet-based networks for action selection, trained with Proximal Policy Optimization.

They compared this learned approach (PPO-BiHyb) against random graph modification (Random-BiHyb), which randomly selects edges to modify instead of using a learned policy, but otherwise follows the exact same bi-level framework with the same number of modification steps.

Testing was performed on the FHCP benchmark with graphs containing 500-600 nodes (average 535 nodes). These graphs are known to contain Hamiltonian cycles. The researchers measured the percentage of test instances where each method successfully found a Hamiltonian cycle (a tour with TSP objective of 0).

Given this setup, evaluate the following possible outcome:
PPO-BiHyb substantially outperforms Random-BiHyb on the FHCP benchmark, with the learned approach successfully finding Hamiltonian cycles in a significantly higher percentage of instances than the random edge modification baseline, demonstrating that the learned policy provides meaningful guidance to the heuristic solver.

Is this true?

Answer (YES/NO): YES